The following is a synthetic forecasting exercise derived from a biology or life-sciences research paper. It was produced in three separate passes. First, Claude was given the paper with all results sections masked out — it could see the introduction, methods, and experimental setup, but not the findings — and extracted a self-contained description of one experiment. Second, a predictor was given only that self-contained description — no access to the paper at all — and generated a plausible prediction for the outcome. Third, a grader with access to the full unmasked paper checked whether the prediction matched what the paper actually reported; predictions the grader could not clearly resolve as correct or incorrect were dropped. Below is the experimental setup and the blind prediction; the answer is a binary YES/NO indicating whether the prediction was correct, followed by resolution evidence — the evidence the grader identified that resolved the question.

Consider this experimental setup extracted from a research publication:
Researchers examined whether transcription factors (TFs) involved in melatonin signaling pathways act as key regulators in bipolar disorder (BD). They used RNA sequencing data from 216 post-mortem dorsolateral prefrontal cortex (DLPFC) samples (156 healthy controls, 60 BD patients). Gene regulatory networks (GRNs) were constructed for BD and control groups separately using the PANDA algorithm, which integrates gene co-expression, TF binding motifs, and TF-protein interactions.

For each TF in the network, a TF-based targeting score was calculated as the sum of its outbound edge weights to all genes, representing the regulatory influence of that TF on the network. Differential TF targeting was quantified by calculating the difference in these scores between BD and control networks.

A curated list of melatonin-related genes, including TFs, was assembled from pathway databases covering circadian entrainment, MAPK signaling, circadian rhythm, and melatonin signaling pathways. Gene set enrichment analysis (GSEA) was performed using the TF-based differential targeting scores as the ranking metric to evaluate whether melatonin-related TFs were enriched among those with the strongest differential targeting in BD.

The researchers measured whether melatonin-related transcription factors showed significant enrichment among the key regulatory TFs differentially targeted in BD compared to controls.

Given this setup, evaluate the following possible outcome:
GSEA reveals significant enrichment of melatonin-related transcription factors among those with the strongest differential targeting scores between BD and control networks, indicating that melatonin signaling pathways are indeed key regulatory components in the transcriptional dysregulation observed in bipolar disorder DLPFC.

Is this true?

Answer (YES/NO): NO